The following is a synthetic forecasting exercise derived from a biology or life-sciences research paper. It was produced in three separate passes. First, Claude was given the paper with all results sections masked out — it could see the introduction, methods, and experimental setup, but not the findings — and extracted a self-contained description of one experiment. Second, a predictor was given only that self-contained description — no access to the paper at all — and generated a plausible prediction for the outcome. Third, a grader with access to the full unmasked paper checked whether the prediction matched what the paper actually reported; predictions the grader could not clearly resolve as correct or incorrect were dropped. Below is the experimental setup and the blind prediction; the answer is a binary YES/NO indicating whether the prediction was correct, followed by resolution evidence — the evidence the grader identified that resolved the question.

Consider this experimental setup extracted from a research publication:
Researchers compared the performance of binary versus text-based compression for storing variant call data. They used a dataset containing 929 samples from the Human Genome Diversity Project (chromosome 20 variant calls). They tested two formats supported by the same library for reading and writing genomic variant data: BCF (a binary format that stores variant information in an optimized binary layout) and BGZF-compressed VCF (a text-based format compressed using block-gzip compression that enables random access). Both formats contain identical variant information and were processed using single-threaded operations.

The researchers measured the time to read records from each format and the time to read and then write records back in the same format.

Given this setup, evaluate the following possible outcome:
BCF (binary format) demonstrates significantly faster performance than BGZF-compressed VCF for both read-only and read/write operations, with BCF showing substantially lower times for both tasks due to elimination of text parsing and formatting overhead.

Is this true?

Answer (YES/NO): YES